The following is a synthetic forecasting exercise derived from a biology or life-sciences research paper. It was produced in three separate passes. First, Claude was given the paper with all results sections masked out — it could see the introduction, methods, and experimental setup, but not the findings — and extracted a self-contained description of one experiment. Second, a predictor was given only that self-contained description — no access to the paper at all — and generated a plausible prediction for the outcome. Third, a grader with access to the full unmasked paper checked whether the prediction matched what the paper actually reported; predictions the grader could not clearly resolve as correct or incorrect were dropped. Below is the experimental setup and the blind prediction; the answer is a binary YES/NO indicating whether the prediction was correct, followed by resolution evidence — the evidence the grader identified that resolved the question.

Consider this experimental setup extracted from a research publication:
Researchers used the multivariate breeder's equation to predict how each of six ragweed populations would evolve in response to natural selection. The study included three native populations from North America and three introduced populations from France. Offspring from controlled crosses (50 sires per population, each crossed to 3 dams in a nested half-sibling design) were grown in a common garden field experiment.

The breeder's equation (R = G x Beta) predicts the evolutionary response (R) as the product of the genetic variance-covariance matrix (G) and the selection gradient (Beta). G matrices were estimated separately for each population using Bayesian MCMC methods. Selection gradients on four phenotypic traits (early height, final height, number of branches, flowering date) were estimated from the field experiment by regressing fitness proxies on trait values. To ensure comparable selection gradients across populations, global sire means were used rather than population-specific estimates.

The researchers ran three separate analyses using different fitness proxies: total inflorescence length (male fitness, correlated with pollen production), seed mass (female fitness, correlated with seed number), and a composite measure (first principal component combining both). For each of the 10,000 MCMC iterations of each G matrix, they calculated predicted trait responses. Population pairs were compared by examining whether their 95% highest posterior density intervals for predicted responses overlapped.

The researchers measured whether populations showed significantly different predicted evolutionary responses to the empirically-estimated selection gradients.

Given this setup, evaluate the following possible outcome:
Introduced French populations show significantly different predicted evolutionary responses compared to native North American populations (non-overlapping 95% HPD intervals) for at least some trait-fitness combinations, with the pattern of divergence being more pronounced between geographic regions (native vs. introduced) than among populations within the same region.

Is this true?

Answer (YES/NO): NO